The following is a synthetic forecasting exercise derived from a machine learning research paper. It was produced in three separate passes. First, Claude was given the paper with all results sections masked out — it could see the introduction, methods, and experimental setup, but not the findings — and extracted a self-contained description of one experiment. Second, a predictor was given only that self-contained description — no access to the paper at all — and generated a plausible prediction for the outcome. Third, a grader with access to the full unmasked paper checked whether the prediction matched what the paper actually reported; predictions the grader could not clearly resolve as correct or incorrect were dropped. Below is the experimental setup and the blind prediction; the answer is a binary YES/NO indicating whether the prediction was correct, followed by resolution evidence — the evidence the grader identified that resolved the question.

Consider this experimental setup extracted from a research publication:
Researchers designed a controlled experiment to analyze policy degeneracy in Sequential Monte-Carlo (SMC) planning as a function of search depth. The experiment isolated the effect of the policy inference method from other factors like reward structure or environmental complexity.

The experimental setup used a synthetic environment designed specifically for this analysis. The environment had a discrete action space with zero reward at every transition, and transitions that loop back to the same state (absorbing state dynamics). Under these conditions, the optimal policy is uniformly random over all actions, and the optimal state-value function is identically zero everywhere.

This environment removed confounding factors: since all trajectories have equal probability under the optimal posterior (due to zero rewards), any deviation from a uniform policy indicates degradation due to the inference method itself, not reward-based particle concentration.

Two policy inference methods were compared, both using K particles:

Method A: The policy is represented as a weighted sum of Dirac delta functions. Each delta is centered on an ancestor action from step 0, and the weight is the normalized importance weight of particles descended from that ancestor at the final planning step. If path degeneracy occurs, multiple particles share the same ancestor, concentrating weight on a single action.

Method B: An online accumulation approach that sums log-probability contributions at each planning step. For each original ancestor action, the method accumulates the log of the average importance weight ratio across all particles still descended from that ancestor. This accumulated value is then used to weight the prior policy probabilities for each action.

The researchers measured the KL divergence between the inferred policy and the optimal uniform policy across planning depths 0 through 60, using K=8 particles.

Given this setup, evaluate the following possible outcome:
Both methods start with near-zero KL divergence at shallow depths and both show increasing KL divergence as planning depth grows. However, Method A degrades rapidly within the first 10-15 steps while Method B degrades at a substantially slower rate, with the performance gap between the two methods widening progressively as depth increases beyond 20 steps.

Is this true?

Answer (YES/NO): NO